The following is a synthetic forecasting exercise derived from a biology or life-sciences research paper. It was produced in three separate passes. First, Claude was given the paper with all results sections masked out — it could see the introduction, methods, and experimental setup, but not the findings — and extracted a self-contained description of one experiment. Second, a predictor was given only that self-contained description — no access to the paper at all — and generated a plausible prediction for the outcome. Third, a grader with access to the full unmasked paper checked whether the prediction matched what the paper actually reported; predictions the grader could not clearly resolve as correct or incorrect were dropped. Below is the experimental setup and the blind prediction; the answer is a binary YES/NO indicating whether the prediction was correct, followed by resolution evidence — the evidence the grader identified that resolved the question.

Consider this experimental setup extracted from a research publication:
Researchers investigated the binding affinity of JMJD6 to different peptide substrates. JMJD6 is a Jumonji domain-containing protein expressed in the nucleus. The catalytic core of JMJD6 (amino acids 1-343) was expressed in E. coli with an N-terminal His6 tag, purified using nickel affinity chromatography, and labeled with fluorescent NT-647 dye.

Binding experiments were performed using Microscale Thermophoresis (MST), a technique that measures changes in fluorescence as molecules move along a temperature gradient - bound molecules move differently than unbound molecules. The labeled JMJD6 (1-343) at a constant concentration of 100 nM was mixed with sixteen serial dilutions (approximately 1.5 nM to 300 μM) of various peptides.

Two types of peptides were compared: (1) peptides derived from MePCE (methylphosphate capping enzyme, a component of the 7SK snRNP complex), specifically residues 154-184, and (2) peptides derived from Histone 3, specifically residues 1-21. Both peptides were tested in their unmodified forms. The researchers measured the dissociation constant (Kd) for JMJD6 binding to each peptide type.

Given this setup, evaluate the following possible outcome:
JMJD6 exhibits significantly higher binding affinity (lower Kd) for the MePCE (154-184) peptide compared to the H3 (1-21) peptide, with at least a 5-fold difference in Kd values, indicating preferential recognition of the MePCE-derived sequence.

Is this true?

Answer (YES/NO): YES